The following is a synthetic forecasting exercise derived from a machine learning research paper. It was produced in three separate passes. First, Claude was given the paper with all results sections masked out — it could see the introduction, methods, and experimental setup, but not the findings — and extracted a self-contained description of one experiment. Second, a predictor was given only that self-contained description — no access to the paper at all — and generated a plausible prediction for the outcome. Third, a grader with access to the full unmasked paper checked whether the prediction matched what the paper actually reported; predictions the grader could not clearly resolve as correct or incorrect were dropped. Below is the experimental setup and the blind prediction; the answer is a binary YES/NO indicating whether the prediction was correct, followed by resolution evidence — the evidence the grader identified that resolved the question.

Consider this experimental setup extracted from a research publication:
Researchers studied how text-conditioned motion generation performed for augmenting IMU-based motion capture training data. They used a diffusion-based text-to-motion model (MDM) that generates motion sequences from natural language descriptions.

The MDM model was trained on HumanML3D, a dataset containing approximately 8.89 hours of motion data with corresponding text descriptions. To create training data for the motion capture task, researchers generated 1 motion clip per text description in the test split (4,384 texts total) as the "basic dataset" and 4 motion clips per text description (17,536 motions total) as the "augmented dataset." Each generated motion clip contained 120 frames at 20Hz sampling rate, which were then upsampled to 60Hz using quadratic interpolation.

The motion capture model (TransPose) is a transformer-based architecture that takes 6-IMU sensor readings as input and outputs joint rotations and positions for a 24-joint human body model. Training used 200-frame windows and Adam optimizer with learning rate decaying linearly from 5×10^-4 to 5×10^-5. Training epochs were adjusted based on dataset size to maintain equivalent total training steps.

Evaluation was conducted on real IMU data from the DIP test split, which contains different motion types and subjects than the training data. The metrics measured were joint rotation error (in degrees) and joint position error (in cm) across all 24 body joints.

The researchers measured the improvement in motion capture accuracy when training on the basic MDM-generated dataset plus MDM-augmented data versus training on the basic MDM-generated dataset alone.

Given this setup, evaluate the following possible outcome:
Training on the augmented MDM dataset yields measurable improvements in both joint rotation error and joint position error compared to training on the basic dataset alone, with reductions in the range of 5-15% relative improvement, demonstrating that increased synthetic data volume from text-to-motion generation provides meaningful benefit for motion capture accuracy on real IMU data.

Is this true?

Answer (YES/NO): NO